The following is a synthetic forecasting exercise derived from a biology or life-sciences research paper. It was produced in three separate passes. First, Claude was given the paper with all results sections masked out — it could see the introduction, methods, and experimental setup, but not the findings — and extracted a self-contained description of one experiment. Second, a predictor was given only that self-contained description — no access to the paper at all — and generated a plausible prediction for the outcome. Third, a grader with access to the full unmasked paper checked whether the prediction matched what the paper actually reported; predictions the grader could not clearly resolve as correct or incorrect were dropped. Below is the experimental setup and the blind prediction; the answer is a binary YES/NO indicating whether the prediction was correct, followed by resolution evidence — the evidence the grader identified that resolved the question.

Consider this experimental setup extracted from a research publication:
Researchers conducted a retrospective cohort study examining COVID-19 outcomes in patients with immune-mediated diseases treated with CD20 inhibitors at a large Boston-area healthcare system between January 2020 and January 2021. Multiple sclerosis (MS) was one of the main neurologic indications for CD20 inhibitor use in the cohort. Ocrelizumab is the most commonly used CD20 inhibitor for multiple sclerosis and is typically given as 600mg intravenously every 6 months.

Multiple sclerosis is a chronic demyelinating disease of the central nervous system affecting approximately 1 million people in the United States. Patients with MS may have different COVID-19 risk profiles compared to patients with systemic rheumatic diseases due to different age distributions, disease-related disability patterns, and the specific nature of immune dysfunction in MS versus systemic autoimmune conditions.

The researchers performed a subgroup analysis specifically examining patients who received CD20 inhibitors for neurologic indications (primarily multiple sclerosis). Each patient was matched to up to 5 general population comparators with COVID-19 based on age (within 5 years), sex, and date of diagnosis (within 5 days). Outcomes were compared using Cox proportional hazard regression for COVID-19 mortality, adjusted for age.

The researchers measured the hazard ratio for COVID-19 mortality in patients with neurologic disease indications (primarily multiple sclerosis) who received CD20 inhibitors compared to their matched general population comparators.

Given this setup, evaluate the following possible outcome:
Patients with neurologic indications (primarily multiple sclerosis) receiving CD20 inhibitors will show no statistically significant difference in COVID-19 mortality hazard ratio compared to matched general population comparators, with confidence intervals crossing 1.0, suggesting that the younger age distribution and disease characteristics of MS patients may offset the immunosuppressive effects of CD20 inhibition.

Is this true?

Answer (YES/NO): NO